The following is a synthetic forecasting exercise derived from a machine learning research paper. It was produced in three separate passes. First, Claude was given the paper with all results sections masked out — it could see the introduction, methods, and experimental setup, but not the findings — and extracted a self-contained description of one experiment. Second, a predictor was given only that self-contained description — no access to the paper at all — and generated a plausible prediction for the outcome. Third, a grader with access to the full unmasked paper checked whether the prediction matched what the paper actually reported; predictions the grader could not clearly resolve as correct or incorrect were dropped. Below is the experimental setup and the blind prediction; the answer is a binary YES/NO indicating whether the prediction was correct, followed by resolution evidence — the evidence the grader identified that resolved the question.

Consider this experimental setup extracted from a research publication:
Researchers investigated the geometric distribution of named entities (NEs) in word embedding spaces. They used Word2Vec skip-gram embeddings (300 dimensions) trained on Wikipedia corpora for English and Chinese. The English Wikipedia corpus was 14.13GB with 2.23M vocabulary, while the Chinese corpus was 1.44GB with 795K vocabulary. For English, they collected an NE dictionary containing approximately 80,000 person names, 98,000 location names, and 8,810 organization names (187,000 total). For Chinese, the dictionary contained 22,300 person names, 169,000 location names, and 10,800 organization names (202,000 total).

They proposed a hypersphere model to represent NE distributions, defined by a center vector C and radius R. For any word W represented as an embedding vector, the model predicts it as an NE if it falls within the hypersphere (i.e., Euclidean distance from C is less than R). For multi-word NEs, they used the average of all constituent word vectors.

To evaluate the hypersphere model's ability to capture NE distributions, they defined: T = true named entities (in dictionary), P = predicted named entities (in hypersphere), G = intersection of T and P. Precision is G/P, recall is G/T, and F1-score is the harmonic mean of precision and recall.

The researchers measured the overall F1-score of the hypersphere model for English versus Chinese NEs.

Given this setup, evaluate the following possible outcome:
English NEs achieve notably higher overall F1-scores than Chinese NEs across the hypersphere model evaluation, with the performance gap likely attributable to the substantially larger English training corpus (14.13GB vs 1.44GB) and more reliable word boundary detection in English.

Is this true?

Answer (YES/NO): NO